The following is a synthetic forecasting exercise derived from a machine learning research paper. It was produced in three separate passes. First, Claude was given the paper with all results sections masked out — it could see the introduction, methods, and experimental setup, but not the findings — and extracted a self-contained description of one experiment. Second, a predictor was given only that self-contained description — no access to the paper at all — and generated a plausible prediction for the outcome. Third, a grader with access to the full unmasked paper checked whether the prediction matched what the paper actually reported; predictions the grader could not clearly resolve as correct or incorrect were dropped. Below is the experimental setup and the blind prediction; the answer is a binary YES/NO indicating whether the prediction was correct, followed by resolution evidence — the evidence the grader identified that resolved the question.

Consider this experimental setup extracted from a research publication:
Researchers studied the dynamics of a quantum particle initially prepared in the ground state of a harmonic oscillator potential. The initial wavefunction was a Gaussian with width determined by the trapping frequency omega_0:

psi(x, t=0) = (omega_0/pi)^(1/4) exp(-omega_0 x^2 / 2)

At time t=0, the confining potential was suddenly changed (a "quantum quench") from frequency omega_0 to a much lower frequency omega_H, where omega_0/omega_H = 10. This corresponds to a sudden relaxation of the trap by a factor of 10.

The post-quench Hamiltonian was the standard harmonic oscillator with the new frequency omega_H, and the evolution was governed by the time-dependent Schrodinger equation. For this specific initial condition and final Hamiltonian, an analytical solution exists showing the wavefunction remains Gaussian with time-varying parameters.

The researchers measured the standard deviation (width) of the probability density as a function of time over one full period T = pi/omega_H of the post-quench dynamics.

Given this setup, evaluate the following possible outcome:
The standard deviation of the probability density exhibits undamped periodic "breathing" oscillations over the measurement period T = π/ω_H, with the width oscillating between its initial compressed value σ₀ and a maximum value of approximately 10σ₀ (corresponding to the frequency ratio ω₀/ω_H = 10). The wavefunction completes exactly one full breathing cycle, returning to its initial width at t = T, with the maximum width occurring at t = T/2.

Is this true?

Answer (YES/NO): YES